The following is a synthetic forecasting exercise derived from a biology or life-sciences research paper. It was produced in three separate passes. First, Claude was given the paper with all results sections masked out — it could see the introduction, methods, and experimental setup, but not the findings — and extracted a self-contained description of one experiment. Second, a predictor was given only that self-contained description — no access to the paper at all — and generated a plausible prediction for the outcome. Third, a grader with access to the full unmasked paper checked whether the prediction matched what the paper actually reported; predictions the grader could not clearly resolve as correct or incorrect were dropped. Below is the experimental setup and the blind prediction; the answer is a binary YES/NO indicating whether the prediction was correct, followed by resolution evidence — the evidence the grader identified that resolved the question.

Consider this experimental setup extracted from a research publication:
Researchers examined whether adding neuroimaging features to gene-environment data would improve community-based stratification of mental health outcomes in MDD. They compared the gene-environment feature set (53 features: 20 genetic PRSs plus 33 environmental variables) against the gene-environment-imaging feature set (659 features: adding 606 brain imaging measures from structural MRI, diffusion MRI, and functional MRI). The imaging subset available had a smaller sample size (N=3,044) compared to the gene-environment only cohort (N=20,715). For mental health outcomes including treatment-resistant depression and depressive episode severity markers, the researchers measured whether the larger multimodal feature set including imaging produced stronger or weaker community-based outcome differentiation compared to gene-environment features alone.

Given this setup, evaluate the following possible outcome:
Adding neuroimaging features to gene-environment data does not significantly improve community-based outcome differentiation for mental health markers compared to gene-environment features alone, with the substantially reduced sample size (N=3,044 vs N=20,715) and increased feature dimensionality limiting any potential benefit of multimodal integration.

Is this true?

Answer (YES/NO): YES